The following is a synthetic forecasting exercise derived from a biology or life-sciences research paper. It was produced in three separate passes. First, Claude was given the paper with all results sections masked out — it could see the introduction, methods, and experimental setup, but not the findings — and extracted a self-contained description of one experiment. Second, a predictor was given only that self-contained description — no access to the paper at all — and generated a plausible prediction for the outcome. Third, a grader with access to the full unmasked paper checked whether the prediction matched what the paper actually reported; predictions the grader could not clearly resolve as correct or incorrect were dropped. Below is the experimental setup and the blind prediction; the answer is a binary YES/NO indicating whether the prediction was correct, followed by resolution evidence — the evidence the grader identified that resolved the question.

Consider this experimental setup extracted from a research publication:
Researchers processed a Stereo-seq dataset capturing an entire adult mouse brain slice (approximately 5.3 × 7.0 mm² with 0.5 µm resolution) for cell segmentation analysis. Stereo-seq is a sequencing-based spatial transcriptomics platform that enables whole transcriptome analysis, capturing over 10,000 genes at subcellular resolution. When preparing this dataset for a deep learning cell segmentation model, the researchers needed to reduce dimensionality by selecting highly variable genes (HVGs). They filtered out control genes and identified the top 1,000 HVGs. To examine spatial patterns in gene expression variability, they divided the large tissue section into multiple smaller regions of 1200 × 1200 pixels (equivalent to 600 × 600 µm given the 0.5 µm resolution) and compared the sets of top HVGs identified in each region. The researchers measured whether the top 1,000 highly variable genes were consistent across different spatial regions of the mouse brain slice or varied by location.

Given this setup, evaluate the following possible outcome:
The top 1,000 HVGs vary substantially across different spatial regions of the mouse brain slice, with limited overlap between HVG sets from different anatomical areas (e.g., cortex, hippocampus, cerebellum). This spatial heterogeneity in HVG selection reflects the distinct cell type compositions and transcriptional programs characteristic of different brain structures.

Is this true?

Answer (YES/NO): YES